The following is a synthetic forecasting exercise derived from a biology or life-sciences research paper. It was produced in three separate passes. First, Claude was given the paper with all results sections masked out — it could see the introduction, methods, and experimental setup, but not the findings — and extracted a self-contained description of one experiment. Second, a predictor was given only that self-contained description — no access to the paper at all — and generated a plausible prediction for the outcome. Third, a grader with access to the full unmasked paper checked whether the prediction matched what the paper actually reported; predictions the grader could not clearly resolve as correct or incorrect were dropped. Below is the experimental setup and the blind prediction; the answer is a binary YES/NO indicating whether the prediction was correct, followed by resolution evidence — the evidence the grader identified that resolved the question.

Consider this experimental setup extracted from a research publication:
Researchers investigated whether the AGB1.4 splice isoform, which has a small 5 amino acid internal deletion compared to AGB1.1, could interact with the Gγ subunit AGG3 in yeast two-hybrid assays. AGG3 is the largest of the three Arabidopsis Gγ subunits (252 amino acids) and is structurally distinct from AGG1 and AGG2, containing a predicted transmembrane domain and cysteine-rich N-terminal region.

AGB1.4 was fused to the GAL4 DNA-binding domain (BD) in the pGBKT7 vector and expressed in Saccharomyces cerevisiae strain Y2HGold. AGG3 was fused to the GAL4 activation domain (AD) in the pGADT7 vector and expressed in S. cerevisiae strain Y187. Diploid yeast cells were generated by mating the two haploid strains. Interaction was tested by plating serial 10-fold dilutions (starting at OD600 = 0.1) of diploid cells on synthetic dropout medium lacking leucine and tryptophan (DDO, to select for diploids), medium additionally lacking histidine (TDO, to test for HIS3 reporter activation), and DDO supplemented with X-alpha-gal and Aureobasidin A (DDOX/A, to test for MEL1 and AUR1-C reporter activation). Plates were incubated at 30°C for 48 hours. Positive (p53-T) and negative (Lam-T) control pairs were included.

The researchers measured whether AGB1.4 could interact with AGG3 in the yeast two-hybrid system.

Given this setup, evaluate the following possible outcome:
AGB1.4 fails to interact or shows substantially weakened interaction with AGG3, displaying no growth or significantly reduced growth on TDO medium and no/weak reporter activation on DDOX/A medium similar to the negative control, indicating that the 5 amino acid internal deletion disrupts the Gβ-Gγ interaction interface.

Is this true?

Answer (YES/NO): NO